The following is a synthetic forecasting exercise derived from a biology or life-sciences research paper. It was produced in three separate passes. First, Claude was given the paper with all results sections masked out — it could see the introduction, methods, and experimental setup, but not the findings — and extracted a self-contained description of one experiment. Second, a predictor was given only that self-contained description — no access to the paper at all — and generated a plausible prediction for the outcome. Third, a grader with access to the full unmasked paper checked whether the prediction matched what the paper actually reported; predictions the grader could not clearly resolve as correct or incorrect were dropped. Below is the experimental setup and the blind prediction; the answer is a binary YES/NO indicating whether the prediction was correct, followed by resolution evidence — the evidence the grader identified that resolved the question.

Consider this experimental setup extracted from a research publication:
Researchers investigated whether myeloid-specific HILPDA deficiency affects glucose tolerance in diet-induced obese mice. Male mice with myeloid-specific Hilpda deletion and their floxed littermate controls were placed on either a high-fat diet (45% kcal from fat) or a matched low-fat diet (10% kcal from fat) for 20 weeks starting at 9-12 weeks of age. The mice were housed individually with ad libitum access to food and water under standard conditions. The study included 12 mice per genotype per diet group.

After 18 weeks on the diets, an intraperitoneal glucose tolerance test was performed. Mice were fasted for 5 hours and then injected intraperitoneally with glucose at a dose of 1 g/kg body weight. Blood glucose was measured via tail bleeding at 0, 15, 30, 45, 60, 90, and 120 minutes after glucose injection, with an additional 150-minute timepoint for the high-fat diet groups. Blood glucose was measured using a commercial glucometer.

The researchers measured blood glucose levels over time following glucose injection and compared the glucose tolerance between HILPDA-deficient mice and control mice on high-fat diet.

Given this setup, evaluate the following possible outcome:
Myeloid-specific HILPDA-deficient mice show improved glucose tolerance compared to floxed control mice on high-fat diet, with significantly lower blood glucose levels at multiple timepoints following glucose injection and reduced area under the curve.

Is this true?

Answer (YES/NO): NO